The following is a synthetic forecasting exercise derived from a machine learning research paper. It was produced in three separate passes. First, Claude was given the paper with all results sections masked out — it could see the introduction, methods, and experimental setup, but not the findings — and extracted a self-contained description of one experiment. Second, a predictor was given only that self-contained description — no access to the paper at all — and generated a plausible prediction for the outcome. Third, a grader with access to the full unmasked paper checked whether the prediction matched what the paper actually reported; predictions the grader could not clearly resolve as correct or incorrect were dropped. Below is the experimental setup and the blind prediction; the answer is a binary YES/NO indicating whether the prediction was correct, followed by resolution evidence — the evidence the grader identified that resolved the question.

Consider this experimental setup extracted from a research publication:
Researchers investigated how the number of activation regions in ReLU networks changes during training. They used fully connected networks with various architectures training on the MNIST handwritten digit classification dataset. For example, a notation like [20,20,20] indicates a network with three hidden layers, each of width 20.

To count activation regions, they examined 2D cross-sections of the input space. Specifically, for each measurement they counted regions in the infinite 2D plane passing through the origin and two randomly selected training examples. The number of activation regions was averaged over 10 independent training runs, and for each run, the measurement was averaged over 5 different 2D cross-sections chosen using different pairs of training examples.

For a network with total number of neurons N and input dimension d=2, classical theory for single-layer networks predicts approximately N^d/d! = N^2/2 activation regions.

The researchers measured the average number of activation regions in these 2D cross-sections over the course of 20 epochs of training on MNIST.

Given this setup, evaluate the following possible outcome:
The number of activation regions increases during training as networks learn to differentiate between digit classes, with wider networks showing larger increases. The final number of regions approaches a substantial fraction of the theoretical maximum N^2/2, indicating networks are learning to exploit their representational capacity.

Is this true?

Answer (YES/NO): NO